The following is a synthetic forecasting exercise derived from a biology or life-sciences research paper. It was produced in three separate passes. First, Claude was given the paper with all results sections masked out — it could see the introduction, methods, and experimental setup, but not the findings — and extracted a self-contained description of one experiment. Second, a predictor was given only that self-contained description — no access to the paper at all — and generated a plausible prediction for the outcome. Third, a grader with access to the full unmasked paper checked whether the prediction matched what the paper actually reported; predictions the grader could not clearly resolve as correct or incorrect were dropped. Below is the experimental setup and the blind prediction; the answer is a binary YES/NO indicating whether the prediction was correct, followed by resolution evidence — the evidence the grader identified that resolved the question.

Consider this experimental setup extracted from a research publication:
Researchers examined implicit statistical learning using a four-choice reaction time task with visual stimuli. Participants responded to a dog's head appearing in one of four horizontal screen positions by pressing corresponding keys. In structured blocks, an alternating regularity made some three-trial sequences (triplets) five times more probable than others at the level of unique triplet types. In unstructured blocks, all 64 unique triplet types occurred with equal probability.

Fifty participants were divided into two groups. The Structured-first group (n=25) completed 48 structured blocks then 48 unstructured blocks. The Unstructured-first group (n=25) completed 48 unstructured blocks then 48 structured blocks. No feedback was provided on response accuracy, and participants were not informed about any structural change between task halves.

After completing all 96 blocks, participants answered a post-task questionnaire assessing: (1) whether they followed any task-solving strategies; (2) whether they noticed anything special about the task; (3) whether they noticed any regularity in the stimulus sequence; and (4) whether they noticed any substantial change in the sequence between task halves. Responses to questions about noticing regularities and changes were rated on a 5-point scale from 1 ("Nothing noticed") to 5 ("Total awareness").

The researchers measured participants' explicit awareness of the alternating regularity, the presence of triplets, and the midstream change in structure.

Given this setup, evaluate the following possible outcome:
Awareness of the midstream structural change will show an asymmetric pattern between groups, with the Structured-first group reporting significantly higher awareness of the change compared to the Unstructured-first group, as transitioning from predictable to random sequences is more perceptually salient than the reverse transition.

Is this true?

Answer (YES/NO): NO